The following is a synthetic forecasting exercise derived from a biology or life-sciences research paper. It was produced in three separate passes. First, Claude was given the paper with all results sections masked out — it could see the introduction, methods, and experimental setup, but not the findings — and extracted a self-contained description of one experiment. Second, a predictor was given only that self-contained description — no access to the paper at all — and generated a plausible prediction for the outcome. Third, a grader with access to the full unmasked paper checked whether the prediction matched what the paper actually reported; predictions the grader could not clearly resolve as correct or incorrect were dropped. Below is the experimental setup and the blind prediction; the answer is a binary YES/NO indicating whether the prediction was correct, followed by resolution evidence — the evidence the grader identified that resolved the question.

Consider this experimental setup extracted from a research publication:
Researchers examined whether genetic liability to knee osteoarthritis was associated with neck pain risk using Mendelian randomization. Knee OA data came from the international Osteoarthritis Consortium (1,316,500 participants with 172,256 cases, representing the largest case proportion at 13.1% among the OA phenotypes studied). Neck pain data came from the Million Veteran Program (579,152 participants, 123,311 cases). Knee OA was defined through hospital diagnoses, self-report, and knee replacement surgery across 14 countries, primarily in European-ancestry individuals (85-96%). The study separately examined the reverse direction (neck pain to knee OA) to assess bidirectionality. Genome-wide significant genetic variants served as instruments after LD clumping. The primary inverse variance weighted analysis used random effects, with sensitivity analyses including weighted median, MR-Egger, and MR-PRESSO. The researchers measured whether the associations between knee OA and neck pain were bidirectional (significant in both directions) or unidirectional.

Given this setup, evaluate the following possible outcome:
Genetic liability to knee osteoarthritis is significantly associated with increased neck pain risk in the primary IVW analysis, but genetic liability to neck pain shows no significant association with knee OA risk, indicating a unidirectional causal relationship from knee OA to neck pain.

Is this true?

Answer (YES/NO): NO